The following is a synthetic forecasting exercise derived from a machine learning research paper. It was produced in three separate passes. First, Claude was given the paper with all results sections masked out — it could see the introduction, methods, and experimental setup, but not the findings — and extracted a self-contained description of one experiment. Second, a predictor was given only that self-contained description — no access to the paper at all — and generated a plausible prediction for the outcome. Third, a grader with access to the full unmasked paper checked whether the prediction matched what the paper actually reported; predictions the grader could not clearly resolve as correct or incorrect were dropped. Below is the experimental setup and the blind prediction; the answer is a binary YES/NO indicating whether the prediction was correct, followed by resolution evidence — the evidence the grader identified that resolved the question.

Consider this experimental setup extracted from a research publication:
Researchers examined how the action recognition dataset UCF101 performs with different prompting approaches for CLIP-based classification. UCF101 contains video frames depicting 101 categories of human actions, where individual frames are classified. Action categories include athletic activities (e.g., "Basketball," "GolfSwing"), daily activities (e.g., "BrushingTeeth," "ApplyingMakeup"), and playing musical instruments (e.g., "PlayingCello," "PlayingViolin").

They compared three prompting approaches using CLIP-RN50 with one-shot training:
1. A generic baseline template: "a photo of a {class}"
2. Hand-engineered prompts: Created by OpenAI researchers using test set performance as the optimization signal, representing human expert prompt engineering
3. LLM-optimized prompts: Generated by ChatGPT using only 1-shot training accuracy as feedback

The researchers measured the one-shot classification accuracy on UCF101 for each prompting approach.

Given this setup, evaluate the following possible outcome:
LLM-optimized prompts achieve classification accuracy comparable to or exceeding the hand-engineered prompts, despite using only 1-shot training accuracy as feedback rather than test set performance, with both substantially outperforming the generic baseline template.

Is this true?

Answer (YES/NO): NO